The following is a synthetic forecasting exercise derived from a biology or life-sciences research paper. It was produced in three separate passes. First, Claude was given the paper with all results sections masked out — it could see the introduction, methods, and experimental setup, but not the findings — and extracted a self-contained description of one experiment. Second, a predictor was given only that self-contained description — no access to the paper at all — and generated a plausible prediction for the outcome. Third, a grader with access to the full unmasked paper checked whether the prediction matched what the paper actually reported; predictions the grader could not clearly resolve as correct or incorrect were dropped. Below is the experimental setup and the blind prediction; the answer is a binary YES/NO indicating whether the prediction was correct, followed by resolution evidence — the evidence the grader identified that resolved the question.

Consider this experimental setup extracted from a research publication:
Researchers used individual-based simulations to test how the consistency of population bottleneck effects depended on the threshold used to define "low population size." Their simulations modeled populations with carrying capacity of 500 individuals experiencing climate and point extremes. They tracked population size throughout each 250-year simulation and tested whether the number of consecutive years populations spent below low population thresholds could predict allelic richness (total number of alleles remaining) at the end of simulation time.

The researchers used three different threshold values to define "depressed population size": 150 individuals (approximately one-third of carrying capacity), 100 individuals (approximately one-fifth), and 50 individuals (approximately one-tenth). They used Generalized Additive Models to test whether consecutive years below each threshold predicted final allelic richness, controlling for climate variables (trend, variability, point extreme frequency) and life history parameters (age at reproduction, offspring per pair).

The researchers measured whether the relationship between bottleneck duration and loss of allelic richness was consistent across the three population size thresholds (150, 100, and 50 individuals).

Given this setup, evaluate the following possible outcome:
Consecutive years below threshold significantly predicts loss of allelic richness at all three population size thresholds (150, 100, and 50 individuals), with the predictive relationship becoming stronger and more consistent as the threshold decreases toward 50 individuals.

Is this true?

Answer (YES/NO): NO